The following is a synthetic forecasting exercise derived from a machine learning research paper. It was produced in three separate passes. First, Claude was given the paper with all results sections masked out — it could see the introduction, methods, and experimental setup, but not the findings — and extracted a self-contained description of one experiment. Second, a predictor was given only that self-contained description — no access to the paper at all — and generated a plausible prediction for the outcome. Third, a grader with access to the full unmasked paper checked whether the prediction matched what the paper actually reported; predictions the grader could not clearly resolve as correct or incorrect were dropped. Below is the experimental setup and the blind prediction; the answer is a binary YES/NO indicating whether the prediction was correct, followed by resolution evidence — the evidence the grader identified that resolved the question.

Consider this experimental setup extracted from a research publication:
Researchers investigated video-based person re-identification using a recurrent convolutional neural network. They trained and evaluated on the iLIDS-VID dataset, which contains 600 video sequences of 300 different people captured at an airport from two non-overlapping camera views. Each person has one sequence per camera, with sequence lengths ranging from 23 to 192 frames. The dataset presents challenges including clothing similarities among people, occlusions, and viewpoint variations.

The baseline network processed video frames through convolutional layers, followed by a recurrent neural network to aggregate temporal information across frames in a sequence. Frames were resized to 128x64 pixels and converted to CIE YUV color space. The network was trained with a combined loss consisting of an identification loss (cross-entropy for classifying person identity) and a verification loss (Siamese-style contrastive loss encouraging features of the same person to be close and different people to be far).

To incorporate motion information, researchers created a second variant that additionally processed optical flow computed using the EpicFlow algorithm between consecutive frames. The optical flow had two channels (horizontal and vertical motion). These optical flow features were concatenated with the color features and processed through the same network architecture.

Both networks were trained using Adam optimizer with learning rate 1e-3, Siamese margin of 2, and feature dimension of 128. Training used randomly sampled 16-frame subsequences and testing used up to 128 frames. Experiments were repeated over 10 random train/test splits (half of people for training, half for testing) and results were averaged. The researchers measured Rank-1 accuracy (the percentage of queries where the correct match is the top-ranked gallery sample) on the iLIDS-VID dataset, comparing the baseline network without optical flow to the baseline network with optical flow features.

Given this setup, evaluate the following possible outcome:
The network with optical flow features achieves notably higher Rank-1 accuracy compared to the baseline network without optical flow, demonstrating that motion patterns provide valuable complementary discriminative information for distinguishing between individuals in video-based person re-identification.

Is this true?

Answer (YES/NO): NO